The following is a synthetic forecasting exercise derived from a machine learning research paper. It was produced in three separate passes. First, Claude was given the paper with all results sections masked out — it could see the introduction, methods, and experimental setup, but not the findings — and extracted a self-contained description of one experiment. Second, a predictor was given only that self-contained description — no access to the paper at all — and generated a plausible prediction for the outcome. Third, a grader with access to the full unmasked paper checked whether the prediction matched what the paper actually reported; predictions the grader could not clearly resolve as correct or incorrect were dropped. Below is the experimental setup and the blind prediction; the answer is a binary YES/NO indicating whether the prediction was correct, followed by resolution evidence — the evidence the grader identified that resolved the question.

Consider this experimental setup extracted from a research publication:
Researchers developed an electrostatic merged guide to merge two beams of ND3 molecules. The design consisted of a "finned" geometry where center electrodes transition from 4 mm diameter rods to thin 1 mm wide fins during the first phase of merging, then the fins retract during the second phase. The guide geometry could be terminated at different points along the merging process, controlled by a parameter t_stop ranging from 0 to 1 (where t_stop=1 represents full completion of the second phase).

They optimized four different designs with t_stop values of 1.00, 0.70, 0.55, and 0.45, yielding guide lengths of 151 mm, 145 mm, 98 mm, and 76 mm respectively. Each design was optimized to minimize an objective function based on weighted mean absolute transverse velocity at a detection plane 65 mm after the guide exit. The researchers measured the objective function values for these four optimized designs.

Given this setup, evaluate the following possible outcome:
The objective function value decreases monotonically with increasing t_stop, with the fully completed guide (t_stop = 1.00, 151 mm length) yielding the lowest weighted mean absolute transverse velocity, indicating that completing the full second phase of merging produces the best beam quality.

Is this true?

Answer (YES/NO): NO